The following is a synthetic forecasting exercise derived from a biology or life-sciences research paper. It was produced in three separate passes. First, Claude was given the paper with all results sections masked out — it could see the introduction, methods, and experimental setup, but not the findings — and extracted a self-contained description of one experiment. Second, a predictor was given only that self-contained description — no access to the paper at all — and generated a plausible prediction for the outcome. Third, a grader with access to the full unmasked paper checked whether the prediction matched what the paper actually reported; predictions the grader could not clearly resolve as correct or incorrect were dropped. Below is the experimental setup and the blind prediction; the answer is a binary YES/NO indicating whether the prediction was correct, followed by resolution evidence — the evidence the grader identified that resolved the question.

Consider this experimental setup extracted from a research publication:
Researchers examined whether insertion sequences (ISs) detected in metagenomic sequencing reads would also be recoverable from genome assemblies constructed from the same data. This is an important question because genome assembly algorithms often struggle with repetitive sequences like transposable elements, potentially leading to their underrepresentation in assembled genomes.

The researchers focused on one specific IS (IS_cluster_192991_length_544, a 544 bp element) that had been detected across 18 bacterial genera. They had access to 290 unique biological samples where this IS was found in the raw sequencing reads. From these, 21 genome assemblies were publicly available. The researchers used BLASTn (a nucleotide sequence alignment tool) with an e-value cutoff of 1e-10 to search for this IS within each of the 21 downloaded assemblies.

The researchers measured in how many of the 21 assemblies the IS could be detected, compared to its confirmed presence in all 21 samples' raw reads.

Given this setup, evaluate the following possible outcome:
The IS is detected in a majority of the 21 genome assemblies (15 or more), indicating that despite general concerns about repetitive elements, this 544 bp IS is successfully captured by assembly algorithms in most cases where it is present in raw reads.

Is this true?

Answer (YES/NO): YES